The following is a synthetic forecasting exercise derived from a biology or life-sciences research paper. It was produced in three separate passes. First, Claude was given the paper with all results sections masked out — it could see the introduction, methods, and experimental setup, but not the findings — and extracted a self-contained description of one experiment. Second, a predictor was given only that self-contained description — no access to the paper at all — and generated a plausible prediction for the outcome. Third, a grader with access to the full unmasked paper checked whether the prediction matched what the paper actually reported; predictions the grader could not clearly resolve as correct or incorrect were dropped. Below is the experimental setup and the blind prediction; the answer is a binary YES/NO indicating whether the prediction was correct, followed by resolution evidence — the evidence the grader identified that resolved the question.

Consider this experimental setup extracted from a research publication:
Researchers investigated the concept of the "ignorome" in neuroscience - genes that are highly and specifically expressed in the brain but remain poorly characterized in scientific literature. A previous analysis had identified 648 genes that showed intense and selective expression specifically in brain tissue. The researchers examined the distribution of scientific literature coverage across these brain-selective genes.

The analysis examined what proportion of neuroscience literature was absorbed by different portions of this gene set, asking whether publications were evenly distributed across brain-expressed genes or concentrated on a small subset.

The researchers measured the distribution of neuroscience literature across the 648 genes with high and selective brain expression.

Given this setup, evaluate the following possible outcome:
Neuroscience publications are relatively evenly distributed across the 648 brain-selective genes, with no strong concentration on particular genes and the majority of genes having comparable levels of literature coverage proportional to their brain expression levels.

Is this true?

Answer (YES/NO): NO